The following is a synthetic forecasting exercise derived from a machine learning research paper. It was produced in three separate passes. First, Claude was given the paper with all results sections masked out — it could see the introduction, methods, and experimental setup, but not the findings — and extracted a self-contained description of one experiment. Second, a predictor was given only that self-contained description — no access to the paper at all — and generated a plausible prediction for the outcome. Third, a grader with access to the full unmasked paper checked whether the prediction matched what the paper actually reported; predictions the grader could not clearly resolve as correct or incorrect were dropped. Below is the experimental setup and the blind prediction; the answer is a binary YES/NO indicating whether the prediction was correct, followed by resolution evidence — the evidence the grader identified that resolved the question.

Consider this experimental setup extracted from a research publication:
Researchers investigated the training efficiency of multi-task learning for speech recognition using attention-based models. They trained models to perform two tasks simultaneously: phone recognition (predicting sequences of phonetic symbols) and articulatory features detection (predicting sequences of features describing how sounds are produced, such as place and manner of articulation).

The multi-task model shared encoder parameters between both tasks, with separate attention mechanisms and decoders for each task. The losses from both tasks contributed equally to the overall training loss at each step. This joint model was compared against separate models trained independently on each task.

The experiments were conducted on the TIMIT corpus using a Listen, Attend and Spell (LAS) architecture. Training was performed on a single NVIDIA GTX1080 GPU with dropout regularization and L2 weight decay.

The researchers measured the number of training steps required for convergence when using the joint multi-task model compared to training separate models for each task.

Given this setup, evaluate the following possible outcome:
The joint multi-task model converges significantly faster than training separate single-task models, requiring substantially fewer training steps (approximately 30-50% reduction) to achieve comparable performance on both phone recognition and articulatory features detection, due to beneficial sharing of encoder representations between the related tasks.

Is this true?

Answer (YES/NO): NO